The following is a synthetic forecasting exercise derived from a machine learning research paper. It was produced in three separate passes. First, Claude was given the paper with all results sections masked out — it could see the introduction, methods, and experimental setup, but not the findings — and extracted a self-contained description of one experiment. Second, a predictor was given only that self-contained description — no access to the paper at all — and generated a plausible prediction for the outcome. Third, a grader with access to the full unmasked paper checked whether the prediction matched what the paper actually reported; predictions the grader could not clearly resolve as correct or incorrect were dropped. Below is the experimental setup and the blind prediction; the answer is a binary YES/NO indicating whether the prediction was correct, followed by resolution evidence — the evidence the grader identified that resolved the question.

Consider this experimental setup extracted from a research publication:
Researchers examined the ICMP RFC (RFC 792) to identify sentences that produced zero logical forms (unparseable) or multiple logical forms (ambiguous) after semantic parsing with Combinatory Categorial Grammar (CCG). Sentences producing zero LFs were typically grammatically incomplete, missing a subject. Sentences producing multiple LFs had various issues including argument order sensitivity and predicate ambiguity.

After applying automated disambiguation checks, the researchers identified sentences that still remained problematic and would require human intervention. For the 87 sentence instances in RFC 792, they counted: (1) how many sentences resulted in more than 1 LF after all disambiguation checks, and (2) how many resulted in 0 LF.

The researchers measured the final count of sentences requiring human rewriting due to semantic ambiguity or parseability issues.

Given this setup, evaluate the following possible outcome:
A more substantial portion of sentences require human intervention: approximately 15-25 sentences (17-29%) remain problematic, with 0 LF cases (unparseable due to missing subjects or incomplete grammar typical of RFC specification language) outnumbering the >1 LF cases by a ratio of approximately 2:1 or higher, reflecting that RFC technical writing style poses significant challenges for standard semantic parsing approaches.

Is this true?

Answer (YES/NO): NO